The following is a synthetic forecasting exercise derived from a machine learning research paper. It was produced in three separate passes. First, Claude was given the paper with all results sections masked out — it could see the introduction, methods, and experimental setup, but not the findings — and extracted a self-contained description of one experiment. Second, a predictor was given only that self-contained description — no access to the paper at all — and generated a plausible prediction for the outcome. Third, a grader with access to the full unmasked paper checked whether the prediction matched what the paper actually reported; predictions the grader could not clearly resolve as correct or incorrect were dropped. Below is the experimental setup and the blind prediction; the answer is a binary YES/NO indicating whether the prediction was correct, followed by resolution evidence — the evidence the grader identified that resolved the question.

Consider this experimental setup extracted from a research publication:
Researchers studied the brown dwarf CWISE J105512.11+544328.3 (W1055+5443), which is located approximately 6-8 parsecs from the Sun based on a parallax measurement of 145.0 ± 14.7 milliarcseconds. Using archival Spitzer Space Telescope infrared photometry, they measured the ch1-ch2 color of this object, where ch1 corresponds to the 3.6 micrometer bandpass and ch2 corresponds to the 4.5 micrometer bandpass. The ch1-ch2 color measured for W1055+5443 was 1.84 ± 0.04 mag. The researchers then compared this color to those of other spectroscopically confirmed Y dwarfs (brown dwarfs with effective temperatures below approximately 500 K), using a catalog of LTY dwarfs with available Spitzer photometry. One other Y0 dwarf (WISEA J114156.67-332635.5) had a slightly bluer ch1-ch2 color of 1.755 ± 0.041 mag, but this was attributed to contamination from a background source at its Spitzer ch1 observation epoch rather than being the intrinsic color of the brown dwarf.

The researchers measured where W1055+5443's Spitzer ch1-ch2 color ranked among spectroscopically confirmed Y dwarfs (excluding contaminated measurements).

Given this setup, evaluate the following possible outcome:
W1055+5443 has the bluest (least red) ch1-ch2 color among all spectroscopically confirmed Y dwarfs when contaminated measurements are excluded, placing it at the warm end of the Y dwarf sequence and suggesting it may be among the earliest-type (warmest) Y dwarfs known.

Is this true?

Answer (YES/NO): NO